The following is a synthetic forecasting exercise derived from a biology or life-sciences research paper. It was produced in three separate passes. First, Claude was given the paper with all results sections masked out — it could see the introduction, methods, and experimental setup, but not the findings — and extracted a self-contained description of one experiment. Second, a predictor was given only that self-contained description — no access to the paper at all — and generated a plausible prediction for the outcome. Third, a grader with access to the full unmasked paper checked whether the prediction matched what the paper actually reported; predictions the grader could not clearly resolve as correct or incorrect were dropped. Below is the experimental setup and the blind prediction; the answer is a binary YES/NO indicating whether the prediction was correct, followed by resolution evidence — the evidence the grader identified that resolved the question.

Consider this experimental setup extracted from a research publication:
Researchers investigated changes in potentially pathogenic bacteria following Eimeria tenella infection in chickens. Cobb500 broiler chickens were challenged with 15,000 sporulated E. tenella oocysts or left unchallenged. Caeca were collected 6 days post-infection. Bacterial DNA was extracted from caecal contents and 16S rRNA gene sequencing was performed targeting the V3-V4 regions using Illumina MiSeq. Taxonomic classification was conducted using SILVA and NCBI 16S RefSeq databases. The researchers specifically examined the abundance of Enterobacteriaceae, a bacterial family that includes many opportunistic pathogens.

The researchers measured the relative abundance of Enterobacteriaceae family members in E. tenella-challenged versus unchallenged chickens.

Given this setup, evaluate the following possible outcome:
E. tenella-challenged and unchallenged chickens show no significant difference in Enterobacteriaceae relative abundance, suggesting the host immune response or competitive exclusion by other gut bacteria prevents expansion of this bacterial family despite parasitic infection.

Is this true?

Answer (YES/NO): NO